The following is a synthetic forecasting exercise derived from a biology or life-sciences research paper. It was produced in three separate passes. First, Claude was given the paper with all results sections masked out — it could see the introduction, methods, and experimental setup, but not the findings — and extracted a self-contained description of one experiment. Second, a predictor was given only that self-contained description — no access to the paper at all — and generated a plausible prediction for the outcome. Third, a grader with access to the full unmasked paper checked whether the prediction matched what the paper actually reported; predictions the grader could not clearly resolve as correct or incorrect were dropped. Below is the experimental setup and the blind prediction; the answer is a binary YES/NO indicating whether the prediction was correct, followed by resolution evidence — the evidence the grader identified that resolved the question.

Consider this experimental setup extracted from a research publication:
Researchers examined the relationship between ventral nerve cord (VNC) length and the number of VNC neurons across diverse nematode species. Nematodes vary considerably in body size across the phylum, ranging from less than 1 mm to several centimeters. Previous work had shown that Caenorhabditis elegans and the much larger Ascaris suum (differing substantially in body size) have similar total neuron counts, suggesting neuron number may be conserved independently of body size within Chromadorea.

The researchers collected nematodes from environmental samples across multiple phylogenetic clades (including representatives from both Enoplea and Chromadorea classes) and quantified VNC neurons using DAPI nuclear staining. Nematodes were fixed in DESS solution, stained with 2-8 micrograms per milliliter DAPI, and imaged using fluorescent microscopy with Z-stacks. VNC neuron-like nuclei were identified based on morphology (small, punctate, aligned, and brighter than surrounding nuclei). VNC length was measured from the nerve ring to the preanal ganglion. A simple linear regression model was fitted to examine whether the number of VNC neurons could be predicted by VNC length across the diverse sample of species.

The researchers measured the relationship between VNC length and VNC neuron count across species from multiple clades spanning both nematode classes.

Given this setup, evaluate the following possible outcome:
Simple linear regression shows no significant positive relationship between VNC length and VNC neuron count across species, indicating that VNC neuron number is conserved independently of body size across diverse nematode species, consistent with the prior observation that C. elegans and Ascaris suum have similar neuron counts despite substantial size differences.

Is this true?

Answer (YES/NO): NO